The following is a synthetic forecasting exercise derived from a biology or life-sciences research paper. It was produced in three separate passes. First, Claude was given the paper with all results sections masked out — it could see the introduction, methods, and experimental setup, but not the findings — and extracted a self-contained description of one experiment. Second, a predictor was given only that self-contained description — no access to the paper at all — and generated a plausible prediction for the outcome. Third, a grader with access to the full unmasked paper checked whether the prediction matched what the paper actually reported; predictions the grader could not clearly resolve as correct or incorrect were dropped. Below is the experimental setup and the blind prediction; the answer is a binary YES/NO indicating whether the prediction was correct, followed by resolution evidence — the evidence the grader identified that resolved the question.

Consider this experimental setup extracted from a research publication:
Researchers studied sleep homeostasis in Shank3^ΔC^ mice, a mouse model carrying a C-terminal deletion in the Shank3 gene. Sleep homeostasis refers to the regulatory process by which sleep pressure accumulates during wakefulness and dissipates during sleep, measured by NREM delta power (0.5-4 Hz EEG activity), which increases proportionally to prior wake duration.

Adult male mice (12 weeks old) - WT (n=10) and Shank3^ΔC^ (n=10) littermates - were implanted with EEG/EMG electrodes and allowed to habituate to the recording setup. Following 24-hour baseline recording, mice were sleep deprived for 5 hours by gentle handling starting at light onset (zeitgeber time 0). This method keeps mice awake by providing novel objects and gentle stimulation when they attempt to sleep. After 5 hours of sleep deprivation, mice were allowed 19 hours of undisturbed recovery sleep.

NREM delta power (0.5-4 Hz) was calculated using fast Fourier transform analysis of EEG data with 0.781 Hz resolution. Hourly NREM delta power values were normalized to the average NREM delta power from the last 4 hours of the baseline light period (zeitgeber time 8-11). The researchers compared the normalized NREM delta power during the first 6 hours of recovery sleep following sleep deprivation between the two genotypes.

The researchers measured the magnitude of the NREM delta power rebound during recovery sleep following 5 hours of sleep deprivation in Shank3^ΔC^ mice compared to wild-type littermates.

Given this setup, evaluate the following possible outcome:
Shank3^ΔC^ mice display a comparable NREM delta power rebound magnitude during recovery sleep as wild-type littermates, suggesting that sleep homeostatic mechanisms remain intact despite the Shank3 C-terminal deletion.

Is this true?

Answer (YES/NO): NO